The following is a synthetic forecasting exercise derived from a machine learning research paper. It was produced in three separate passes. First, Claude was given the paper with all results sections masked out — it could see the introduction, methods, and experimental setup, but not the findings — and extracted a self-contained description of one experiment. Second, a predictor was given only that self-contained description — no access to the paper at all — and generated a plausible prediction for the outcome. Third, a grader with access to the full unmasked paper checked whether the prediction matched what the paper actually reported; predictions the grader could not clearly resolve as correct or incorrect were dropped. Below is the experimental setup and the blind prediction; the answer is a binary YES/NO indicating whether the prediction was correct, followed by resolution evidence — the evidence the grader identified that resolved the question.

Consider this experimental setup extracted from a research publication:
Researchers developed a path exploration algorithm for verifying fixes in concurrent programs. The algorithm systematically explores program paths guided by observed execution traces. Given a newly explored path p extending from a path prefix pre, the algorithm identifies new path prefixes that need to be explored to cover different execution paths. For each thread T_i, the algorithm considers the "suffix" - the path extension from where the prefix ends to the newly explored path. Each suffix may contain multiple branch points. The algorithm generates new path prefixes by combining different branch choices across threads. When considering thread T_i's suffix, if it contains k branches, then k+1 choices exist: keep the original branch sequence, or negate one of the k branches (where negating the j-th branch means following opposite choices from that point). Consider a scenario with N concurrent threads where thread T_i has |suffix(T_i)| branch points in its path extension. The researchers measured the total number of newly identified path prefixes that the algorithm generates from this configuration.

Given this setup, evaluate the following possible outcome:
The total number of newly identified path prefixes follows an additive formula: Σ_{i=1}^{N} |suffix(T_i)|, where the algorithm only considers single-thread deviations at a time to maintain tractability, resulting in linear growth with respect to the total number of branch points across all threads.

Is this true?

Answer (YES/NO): NO